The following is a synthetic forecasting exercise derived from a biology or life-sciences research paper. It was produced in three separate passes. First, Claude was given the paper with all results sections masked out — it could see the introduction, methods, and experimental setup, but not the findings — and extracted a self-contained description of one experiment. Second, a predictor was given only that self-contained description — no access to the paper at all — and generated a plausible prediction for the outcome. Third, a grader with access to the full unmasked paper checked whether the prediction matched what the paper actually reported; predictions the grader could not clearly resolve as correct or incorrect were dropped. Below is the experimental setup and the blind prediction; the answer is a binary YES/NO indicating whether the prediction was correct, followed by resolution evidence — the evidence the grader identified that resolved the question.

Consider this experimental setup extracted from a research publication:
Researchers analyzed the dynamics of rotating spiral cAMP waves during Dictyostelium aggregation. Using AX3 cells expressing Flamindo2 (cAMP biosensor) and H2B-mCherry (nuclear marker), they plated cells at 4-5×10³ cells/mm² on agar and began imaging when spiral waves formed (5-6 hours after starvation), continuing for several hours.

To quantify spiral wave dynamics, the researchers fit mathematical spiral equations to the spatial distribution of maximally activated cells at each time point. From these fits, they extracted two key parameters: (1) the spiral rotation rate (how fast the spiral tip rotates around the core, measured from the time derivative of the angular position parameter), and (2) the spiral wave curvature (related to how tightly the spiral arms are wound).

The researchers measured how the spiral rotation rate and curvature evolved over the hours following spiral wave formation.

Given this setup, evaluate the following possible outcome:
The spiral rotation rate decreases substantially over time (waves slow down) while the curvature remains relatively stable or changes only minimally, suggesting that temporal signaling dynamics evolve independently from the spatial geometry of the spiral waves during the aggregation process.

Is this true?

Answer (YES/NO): NO